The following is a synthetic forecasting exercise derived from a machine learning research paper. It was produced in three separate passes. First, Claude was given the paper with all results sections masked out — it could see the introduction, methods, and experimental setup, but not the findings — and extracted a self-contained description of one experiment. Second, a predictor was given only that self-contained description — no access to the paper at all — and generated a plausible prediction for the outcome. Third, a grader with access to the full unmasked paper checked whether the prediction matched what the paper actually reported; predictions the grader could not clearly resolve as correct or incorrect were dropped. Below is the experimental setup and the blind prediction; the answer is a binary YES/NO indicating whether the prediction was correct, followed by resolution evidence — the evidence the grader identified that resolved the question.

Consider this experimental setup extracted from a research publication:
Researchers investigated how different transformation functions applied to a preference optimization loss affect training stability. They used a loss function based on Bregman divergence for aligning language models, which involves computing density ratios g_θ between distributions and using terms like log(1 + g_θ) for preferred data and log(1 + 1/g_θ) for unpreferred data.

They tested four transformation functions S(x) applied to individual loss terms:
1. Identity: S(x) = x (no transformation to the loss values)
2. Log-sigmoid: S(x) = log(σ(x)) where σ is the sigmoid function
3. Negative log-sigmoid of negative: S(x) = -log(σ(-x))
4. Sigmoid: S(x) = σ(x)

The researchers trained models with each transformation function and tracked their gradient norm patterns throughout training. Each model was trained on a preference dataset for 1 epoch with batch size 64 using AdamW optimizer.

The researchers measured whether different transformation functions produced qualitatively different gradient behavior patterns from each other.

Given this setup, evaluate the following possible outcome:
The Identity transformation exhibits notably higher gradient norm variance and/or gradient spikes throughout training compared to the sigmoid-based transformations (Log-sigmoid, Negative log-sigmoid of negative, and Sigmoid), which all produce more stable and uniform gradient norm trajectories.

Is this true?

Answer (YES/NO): YES